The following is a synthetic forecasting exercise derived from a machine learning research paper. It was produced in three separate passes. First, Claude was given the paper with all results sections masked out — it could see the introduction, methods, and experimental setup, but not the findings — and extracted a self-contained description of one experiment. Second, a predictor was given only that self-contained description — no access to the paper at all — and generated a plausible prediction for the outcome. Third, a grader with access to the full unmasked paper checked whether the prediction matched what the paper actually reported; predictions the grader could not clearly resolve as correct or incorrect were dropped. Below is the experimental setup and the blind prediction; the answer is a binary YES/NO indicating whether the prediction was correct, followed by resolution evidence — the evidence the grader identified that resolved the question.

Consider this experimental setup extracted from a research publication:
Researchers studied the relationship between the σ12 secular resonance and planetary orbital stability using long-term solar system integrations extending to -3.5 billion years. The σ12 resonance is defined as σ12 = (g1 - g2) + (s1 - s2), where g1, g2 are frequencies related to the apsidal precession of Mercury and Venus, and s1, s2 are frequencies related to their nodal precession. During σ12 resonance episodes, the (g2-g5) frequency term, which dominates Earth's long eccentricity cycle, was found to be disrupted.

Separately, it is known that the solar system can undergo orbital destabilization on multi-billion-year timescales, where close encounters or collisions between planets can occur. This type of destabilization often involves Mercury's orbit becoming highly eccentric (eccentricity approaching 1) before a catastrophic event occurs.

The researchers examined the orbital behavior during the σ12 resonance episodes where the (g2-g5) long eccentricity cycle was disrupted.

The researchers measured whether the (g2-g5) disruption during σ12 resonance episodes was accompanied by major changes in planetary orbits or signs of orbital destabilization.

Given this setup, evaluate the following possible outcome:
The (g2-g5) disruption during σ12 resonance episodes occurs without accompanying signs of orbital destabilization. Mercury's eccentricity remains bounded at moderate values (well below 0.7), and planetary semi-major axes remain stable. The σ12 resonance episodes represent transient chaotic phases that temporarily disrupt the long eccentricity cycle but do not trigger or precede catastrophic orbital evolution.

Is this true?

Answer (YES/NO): YES